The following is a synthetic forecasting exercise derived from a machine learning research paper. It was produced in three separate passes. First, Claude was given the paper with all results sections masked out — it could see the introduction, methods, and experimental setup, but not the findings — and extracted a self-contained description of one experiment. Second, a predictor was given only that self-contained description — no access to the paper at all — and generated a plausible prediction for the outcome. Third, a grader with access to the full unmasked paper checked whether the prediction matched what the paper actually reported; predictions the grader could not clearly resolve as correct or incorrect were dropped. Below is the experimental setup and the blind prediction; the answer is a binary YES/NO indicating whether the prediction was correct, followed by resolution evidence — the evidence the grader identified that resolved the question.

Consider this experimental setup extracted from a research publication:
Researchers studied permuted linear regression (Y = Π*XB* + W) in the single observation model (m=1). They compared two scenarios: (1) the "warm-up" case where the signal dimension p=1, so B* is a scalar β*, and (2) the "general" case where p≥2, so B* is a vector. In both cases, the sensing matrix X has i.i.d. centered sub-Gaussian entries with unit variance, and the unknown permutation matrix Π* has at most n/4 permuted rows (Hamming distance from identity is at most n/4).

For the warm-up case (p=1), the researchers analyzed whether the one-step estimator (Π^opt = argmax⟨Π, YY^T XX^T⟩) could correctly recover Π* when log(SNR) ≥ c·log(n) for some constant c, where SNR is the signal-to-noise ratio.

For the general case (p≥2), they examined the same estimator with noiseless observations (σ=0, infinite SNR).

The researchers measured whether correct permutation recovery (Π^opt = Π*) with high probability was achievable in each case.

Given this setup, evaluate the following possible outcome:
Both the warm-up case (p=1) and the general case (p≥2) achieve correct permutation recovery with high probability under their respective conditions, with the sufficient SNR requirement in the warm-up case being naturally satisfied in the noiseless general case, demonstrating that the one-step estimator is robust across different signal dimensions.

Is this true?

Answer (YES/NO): NO